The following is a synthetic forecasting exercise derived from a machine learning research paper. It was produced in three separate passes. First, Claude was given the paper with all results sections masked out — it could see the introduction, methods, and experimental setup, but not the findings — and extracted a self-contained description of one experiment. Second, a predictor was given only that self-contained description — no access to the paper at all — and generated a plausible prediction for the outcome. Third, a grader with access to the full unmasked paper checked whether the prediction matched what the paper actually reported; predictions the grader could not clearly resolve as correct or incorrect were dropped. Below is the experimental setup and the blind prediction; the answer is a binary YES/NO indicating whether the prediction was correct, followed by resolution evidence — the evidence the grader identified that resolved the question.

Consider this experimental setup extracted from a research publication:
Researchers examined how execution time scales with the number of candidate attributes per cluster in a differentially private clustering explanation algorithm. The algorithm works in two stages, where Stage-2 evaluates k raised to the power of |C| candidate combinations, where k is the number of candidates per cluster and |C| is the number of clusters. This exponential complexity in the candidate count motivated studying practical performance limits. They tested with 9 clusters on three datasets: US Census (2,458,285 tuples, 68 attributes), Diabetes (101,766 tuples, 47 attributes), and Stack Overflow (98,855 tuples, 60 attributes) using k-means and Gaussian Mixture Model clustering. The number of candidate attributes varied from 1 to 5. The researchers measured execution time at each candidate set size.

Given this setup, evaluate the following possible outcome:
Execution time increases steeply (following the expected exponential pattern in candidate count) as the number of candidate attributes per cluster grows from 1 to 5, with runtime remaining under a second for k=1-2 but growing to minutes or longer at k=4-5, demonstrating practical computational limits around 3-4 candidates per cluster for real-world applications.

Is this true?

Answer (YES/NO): NO